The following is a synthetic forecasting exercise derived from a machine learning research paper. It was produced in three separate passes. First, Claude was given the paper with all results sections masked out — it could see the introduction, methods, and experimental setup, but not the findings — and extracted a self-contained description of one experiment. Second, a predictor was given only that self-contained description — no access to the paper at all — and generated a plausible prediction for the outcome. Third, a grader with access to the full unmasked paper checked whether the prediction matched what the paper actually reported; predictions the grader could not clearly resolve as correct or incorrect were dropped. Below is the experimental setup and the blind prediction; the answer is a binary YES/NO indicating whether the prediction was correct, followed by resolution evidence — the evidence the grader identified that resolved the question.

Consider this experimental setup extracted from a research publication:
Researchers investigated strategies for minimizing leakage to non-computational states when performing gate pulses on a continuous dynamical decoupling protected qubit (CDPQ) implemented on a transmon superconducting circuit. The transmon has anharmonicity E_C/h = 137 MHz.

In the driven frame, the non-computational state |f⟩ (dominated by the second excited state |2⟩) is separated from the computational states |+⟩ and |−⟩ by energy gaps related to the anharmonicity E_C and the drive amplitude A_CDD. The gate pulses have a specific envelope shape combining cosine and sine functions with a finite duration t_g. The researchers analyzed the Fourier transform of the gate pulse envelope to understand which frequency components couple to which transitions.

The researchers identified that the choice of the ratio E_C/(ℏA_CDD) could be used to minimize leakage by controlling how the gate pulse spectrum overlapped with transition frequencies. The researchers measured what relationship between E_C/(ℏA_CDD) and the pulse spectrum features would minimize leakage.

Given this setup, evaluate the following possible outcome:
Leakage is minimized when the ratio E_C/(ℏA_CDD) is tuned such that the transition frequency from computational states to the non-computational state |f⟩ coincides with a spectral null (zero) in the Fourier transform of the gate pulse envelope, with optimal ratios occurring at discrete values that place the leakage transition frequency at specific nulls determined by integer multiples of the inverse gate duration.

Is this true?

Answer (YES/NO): YES